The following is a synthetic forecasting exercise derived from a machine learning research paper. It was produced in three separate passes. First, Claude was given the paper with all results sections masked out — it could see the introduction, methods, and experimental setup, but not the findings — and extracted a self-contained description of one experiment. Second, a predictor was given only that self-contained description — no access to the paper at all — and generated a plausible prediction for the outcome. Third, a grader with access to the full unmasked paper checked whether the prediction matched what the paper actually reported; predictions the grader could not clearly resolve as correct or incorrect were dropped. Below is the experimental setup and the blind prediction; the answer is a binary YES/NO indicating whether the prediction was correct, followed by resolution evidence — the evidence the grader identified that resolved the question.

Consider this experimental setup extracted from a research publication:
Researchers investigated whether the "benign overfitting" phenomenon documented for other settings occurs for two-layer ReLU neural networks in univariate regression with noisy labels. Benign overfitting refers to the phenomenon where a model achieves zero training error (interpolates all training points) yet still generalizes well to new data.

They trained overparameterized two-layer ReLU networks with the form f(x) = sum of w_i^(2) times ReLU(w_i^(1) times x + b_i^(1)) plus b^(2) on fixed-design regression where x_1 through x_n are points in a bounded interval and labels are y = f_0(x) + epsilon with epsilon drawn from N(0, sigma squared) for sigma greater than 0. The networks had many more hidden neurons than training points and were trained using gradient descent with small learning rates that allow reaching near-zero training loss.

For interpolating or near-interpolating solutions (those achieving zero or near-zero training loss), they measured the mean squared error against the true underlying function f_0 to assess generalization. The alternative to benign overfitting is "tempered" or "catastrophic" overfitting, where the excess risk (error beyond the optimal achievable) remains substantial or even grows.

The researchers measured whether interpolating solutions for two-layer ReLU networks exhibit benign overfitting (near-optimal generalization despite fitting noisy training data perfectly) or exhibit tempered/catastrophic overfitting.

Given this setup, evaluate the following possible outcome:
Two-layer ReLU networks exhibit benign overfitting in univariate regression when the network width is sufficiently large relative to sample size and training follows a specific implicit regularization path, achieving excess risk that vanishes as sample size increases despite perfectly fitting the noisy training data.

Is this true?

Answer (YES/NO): NO